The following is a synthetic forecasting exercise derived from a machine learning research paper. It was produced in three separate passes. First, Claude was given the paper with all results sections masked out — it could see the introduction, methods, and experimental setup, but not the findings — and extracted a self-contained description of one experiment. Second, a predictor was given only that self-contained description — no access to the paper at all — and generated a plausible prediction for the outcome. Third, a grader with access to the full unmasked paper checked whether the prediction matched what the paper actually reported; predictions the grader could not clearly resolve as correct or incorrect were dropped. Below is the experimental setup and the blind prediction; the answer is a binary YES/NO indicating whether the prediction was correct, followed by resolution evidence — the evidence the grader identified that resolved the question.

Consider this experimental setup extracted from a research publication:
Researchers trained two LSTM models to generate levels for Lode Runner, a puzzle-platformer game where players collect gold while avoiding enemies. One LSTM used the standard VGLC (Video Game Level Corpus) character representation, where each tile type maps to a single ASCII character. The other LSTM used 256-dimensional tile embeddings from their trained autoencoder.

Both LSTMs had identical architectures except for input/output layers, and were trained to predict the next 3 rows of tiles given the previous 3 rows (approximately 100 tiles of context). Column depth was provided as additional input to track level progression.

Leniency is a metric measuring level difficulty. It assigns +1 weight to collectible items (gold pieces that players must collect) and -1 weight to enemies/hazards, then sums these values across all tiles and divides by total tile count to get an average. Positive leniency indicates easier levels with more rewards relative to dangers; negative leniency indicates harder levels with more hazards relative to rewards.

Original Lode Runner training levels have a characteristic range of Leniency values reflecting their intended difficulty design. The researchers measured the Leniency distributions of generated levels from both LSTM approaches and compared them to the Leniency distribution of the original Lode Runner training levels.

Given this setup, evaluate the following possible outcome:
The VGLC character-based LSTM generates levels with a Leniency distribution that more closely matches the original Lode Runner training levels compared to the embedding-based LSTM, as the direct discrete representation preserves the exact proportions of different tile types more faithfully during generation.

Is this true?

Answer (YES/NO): NO